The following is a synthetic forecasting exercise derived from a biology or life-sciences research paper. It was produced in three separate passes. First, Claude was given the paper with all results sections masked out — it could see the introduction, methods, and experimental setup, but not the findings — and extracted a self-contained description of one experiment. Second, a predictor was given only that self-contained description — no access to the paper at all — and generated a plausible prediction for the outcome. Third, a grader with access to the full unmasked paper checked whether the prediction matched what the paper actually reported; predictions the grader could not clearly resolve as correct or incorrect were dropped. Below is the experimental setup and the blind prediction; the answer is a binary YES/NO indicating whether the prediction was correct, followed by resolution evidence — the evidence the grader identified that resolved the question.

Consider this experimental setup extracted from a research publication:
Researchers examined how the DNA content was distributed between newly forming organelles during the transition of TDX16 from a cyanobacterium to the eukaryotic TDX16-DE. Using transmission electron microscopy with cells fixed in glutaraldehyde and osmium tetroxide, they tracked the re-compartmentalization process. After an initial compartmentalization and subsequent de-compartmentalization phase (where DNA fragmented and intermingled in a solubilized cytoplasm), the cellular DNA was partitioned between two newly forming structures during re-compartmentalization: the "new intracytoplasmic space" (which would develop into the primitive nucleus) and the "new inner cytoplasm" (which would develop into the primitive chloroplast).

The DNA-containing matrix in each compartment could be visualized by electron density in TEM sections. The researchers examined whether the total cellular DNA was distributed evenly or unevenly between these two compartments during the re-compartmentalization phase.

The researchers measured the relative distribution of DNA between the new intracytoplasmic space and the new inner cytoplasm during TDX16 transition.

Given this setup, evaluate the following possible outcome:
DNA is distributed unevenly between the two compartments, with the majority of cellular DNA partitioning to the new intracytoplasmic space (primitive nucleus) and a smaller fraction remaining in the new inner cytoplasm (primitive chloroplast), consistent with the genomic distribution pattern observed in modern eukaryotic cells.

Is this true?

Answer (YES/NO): YES